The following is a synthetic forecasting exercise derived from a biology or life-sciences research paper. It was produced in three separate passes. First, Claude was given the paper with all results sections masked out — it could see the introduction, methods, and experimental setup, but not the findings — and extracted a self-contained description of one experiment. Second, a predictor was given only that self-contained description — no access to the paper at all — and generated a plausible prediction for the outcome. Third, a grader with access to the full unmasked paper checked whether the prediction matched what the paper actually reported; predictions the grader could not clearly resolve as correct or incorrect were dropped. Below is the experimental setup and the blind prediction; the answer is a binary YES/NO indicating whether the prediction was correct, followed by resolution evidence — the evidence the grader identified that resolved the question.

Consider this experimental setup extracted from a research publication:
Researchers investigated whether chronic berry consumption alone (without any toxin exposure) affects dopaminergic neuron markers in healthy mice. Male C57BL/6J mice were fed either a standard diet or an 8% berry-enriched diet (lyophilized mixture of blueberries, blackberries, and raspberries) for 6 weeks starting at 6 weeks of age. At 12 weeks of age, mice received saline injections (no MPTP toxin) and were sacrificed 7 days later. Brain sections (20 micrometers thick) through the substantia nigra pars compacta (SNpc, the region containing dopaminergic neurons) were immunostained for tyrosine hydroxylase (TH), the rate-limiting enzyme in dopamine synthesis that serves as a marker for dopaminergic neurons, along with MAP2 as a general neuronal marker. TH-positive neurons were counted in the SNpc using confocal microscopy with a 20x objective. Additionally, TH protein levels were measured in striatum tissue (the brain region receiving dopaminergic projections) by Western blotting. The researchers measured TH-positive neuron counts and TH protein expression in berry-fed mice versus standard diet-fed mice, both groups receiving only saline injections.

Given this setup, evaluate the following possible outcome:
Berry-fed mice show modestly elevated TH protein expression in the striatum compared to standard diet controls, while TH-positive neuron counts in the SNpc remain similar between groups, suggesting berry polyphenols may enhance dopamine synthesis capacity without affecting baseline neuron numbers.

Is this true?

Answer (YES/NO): NO